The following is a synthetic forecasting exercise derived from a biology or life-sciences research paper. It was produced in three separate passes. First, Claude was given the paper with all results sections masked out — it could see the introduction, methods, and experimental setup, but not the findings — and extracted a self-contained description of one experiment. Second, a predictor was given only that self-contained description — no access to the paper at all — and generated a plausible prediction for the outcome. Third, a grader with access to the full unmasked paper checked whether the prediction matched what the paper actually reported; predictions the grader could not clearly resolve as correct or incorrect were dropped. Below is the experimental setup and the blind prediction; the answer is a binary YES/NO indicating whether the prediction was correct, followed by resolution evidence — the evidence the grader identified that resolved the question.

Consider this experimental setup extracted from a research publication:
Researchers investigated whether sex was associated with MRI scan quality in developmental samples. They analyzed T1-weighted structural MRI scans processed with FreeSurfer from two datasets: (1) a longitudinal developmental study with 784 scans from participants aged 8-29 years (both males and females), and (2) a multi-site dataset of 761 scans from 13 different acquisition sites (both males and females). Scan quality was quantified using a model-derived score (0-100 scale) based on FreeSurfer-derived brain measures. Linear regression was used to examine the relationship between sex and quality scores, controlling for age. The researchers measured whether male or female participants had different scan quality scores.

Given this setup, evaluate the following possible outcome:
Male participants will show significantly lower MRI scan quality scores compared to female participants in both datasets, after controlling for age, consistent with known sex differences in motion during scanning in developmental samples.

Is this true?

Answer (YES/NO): YES